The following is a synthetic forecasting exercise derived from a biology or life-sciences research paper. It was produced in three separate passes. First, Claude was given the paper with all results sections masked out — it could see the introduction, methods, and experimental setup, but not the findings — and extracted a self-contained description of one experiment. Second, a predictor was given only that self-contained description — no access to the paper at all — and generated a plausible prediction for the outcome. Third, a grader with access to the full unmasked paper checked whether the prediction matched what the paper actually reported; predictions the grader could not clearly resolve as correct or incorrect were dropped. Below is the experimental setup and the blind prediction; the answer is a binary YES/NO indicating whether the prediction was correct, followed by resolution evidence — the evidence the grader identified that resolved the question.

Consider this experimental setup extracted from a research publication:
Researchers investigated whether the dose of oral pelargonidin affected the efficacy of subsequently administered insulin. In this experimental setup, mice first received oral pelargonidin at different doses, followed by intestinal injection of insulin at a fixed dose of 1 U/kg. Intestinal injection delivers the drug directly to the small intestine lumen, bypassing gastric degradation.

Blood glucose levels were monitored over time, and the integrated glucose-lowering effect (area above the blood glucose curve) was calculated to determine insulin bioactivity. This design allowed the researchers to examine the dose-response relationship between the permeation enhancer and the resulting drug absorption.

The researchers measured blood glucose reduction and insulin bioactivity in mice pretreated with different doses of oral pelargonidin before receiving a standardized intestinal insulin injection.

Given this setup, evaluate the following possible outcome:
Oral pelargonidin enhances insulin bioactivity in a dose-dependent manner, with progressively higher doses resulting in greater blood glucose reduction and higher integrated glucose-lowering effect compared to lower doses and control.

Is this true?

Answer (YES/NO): YES